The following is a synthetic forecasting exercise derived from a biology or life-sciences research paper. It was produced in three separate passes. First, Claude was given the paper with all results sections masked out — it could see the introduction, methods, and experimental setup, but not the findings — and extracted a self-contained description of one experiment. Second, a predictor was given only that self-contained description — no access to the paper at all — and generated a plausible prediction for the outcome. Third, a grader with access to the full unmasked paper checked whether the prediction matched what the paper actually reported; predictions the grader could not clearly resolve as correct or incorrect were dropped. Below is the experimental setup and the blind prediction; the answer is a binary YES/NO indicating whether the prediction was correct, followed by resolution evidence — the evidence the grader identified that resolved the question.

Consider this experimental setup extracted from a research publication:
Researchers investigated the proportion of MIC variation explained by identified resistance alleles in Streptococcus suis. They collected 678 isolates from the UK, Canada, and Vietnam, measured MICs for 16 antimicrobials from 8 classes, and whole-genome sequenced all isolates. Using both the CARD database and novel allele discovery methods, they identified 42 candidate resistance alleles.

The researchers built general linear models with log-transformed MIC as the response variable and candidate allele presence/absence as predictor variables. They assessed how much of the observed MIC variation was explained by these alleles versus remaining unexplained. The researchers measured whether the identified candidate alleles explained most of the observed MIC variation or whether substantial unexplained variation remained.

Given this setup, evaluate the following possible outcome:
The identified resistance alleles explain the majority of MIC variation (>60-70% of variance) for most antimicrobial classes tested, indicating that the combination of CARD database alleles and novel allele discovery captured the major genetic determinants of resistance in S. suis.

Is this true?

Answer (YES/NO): NO